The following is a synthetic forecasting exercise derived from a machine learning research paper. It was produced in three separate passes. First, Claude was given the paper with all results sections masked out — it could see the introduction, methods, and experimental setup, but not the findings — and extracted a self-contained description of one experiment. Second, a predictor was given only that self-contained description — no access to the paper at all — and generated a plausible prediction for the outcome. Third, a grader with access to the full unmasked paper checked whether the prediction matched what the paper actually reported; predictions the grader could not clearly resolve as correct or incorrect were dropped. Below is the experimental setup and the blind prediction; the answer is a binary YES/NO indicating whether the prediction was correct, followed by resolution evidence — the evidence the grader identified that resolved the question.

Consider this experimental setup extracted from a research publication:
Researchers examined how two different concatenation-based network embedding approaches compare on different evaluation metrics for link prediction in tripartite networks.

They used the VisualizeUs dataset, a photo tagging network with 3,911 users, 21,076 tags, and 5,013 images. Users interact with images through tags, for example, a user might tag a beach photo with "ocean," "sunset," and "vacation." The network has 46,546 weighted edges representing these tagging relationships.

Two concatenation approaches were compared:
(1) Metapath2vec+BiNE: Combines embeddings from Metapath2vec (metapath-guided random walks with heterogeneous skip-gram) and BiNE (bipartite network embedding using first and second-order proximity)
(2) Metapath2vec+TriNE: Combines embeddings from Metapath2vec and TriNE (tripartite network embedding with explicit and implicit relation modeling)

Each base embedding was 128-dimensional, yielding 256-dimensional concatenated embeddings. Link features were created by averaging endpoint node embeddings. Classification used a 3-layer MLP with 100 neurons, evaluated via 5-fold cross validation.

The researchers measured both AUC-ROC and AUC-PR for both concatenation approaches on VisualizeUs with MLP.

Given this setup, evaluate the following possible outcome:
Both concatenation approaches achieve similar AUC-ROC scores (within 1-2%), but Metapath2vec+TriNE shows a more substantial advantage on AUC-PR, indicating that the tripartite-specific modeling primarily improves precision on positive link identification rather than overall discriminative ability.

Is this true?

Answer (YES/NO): YES